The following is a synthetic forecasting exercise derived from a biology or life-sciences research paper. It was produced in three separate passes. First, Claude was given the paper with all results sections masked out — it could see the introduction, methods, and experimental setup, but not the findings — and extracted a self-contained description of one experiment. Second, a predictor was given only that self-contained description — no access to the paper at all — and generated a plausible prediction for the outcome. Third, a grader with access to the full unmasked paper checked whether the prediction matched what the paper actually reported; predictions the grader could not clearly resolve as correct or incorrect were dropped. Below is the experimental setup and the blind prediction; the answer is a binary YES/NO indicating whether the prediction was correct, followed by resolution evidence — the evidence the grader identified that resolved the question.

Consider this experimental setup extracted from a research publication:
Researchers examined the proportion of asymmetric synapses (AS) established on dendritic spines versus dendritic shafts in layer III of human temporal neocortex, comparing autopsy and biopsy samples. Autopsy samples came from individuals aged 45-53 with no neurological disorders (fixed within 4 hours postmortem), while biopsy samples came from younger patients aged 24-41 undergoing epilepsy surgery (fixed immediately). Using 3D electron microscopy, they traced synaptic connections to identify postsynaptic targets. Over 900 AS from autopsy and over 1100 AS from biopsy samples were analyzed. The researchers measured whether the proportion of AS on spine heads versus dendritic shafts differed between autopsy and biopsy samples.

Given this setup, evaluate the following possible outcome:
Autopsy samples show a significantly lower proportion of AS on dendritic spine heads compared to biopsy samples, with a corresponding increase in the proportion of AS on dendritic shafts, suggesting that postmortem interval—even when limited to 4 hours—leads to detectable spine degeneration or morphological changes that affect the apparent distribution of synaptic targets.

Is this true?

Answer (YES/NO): YES